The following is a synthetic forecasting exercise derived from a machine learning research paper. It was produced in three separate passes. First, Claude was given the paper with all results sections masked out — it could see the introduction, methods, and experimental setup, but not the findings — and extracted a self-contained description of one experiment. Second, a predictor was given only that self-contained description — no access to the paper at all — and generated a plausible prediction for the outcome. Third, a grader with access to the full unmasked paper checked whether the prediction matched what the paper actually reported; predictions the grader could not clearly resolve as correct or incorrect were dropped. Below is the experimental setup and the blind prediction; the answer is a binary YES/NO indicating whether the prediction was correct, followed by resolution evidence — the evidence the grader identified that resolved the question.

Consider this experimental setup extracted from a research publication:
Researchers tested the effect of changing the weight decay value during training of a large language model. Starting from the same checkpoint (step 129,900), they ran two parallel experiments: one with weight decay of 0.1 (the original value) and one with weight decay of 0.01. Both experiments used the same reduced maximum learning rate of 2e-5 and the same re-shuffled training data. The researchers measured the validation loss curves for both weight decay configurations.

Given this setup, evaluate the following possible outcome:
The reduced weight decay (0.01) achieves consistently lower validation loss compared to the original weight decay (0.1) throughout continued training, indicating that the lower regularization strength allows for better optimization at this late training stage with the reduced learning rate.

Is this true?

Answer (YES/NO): NO